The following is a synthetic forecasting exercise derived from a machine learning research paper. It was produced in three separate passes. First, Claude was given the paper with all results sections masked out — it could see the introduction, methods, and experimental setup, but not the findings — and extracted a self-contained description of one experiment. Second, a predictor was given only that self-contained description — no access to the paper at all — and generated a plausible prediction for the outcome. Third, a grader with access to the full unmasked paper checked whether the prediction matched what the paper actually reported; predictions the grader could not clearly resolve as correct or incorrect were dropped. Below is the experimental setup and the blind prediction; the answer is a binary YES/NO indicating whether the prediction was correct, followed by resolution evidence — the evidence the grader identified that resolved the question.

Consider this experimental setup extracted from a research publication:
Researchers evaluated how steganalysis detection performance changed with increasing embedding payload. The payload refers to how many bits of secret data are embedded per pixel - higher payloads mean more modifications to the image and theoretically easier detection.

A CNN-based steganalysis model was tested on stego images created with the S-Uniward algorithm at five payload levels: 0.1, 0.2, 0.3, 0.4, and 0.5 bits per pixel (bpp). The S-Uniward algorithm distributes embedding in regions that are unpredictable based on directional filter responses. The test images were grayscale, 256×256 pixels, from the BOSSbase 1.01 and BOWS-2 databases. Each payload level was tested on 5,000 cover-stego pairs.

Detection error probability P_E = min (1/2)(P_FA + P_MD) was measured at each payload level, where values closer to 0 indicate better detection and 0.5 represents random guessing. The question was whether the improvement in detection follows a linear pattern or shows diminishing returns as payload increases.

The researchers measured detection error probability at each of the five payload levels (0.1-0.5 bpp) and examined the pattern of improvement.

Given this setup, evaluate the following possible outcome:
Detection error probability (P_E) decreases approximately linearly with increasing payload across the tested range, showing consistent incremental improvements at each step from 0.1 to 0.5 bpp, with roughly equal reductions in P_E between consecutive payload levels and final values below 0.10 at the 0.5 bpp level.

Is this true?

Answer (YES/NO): NO